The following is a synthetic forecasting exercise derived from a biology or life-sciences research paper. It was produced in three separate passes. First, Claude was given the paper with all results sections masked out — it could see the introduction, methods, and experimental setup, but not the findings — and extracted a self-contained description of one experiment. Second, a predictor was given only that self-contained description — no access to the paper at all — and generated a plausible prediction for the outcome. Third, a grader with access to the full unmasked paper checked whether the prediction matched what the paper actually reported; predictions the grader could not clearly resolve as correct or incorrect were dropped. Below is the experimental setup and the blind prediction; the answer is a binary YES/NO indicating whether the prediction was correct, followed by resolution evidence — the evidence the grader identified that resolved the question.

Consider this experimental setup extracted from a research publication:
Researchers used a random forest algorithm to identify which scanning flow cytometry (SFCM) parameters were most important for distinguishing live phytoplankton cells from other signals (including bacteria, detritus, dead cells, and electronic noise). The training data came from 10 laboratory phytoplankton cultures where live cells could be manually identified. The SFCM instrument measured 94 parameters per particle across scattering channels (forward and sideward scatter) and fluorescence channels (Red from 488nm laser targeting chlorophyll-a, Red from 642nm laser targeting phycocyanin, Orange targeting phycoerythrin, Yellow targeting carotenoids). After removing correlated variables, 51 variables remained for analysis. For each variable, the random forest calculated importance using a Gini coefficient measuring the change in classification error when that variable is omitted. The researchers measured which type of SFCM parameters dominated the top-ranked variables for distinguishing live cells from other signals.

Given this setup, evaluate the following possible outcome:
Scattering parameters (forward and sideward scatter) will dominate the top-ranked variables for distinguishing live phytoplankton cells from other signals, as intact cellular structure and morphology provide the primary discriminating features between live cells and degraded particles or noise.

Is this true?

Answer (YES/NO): NO